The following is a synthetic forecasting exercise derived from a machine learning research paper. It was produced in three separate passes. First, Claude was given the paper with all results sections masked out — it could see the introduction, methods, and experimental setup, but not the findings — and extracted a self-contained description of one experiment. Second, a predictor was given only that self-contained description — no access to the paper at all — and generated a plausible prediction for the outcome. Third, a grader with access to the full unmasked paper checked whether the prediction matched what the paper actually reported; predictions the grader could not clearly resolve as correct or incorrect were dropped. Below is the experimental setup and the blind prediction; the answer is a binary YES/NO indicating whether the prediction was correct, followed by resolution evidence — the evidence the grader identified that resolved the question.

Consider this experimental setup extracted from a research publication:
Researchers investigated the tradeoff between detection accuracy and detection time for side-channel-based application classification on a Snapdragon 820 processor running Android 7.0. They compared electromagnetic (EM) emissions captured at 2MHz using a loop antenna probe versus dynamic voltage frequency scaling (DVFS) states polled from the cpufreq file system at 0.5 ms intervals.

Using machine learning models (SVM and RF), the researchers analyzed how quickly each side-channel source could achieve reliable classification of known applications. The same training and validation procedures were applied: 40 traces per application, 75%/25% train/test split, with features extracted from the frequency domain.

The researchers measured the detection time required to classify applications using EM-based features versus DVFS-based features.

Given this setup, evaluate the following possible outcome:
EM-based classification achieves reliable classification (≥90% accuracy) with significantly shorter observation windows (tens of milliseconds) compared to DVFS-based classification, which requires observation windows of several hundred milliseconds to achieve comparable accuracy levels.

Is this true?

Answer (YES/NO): NO